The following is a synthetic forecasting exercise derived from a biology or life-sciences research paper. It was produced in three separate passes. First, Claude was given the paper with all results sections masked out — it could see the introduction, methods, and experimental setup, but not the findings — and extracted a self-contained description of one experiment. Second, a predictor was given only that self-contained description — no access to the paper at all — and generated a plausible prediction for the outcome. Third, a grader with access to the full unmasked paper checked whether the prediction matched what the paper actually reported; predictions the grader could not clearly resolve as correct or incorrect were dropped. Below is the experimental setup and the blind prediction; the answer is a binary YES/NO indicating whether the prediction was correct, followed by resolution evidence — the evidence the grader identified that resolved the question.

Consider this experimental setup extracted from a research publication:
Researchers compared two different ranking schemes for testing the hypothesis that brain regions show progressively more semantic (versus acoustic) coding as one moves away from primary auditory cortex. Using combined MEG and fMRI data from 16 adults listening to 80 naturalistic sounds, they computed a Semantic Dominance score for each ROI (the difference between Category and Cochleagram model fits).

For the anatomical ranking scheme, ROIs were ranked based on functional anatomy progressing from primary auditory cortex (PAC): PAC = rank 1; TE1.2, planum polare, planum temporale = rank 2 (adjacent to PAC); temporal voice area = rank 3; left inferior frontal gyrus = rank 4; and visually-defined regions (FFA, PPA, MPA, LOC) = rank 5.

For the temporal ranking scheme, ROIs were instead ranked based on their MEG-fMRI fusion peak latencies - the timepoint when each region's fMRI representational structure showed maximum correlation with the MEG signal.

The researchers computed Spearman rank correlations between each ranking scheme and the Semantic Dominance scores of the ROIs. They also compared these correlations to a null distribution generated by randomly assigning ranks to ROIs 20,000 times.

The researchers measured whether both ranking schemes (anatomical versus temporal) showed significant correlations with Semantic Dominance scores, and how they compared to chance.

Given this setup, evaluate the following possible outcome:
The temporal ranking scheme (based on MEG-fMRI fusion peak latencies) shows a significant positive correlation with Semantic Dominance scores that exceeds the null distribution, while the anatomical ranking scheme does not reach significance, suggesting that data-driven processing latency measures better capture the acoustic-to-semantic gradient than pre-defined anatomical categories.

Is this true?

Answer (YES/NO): NO